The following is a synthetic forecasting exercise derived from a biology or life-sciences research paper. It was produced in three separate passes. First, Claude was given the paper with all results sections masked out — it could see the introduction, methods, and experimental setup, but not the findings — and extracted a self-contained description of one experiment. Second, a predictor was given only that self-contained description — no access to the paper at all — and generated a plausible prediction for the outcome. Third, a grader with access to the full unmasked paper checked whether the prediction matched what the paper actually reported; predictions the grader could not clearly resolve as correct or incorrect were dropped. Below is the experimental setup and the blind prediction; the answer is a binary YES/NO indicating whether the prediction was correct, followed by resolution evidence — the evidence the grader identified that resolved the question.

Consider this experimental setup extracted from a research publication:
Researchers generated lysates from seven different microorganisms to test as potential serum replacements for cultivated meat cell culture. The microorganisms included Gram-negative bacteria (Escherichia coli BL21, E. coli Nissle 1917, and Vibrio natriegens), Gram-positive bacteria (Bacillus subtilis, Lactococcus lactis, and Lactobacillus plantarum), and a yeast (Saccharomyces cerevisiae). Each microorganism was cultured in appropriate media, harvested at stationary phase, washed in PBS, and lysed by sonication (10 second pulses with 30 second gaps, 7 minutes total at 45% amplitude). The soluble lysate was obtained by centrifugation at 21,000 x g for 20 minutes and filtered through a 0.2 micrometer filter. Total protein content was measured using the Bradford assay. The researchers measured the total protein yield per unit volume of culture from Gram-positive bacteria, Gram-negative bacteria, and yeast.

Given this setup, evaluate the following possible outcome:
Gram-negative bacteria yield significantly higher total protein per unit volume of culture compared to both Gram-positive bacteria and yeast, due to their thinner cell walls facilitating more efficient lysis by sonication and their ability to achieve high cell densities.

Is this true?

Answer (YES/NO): NO